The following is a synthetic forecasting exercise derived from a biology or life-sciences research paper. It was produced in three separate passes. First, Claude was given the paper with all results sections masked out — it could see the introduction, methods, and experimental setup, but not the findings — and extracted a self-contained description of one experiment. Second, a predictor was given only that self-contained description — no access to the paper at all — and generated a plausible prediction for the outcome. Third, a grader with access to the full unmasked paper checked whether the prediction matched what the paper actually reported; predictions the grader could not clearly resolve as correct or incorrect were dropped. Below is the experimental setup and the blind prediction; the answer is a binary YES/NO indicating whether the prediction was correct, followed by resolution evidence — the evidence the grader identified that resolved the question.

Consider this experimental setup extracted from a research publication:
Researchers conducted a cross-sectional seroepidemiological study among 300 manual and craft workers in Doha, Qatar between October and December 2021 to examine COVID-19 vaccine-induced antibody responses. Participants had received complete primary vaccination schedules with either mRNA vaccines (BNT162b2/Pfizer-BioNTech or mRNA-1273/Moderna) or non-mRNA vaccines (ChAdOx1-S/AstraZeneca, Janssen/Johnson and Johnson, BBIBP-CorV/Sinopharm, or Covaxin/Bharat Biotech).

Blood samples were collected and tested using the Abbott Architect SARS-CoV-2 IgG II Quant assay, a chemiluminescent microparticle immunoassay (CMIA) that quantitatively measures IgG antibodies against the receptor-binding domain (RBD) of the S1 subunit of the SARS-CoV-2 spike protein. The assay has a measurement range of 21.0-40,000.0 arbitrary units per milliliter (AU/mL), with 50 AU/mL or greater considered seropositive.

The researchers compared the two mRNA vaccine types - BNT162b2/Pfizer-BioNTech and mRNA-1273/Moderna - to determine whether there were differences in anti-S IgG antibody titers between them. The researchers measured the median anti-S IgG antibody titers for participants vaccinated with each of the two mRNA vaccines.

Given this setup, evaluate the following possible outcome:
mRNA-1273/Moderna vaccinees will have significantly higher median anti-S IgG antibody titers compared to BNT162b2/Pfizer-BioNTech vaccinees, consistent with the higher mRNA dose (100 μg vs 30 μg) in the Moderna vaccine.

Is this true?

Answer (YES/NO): YES